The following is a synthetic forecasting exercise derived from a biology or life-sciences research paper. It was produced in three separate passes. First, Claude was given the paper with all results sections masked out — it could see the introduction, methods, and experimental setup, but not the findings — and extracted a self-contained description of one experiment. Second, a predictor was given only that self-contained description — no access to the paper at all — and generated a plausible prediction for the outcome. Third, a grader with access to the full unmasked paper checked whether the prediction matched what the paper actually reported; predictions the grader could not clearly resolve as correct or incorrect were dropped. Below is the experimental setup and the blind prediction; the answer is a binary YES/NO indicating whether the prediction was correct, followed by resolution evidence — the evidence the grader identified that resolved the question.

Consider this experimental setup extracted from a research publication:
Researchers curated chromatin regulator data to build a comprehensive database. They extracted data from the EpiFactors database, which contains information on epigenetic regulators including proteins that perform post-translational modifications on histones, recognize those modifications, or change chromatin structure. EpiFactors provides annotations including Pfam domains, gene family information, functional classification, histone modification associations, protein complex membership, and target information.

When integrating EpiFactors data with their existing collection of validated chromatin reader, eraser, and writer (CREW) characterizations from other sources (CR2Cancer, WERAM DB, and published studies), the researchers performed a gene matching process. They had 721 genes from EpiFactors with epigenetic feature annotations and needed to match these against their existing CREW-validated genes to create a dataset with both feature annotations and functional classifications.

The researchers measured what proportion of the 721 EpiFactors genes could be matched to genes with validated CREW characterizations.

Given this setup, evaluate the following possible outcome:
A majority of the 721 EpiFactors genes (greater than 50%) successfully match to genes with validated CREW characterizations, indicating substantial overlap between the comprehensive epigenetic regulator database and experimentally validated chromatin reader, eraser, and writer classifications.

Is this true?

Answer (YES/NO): YES